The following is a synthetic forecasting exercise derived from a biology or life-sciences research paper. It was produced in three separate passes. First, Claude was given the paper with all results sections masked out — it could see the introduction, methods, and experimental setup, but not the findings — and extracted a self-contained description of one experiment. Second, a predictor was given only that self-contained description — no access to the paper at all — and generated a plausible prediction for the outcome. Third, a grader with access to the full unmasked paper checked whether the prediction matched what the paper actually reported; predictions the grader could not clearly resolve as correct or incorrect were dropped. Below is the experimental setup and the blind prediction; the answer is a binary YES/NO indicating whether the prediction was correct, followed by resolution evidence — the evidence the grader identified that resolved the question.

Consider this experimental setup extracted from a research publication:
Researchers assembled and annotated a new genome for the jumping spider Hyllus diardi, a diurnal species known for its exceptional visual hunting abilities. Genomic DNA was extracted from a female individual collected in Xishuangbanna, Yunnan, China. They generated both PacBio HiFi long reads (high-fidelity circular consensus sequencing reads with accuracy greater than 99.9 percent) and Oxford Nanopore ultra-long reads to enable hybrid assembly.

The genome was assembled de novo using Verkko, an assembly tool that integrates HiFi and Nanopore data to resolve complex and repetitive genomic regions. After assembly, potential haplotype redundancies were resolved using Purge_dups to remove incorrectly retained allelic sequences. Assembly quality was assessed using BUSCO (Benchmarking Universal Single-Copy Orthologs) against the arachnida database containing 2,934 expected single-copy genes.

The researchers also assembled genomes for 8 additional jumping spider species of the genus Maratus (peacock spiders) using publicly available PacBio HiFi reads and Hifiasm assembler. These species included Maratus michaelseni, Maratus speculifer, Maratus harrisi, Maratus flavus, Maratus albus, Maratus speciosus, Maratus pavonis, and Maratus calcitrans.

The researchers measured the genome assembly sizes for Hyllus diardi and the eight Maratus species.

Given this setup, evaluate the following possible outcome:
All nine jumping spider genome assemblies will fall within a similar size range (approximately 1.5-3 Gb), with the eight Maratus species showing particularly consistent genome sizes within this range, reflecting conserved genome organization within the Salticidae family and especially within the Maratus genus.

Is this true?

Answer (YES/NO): NO